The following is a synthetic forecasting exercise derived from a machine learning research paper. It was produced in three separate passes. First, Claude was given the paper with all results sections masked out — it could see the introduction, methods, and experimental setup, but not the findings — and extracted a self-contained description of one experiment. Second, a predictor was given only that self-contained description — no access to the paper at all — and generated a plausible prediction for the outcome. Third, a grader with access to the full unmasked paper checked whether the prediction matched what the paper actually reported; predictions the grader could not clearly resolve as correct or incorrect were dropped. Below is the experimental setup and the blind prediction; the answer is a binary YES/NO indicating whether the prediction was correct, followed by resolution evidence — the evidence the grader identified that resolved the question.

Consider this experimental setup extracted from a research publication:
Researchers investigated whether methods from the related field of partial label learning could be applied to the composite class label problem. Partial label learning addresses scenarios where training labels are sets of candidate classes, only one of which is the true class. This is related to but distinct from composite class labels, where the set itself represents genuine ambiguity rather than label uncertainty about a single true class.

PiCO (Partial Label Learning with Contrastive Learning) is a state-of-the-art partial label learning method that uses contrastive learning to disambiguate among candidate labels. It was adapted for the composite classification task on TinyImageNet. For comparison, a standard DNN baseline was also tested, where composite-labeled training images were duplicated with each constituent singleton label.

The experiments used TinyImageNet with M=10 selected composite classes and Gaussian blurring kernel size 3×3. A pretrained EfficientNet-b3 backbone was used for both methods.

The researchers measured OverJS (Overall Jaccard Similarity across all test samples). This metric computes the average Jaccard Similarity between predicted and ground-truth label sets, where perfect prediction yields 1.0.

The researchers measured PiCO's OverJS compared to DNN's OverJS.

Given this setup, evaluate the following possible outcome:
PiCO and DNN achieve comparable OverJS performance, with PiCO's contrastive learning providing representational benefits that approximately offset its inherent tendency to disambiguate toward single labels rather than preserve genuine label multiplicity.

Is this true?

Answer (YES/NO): NO